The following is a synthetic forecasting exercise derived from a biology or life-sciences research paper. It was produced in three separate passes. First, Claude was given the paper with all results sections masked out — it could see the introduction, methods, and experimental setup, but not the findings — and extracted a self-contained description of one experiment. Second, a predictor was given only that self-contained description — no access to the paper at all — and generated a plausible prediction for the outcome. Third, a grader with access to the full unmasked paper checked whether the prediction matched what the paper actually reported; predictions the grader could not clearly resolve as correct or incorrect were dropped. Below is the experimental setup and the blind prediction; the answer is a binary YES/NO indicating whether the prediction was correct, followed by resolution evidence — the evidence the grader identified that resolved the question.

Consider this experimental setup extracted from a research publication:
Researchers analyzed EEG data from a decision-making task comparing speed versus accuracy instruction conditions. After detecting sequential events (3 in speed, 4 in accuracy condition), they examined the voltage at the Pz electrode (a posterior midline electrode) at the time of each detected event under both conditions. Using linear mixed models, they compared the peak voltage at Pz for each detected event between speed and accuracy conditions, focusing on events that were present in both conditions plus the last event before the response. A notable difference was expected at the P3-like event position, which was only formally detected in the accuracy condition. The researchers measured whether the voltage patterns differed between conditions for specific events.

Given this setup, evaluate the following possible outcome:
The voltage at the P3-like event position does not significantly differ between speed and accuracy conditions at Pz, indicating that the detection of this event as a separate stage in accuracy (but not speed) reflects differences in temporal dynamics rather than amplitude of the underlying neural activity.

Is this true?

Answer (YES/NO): NO